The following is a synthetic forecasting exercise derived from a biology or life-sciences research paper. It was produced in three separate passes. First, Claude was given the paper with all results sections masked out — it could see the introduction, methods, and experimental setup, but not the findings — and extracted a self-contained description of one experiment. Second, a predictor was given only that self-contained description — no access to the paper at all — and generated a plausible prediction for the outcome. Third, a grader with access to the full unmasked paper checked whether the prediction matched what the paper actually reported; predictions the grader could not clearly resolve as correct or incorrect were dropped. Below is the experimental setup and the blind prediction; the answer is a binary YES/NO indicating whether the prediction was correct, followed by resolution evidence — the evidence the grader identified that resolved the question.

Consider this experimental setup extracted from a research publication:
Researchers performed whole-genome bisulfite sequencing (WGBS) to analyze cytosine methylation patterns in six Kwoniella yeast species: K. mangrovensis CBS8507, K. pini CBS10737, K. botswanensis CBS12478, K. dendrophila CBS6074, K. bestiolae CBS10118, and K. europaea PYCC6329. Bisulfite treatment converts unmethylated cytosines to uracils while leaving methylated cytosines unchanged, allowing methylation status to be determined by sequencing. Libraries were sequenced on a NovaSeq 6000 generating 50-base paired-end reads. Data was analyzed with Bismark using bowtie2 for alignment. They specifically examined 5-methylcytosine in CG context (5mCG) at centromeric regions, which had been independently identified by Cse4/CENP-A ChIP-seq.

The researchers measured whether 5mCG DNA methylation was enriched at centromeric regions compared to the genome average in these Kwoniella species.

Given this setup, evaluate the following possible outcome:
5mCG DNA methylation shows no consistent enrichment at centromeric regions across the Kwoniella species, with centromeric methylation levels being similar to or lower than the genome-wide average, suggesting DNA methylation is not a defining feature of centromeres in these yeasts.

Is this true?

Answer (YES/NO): NO